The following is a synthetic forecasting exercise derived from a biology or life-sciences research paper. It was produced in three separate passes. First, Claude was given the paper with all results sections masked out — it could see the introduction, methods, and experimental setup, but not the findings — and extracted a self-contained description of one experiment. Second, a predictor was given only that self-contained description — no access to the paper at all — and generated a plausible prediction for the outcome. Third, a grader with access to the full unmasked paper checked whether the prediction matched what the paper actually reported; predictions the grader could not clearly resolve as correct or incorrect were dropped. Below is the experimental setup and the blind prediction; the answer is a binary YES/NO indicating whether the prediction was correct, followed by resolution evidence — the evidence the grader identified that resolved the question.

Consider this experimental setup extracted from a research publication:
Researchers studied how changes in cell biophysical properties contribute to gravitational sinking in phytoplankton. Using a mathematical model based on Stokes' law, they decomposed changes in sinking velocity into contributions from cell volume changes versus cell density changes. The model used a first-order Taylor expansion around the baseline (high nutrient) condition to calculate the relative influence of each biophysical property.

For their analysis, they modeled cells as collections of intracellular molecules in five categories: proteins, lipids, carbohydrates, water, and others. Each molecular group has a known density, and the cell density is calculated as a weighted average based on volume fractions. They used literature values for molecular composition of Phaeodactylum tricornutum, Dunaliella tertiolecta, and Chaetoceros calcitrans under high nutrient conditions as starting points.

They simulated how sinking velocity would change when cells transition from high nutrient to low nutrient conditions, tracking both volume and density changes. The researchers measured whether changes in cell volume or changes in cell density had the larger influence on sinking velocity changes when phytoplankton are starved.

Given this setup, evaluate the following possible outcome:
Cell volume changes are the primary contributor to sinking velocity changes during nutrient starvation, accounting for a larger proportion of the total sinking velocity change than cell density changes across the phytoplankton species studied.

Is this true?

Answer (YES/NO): NO